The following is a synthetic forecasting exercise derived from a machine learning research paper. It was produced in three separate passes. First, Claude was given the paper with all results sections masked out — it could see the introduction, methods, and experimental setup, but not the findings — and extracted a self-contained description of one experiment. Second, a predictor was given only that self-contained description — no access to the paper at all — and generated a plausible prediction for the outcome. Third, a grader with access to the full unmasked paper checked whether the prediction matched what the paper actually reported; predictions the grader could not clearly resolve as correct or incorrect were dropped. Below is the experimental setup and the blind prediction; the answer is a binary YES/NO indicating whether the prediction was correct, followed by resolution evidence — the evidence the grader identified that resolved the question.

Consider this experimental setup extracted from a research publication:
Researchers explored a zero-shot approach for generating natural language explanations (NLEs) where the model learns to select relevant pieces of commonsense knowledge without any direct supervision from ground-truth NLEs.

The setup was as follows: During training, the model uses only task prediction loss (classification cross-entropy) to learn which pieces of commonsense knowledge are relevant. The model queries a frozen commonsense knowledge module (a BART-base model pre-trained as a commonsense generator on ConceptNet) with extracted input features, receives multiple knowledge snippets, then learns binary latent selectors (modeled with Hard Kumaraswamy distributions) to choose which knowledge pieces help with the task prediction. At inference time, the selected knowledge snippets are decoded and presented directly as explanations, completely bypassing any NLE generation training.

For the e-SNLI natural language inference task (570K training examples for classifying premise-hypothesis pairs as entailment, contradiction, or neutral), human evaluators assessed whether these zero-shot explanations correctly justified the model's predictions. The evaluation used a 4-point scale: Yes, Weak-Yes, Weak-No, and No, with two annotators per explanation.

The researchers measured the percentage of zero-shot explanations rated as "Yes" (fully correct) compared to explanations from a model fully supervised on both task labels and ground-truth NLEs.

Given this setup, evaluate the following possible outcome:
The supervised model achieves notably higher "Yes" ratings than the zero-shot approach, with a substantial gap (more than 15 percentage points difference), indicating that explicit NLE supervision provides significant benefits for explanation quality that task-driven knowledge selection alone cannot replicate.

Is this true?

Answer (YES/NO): NO